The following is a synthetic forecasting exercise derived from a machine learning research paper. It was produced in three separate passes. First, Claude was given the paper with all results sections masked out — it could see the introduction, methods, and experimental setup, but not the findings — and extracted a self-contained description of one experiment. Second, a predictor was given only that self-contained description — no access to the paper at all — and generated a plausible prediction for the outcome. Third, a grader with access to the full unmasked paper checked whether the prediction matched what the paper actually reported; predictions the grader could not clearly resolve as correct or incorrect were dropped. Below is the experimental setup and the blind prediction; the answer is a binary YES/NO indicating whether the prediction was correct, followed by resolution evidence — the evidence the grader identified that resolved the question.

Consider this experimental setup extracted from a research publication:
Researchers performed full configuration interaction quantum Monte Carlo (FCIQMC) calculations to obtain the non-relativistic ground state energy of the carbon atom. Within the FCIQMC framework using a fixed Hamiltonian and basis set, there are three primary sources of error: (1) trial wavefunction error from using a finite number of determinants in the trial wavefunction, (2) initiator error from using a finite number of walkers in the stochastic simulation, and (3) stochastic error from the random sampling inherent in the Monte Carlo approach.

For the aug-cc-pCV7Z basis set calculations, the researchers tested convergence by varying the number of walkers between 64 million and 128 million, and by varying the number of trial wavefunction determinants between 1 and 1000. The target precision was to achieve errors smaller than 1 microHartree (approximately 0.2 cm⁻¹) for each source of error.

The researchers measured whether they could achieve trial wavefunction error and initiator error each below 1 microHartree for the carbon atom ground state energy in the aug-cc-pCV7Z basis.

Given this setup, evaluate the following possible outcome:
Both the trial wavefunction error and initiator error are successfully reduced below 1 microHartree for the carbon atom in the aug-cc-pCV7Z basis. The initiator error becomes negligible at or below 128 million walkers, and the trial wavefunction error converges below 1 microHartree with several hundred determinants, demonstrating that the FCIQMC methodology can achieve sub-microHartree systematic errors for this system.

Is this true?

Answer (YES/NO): NO